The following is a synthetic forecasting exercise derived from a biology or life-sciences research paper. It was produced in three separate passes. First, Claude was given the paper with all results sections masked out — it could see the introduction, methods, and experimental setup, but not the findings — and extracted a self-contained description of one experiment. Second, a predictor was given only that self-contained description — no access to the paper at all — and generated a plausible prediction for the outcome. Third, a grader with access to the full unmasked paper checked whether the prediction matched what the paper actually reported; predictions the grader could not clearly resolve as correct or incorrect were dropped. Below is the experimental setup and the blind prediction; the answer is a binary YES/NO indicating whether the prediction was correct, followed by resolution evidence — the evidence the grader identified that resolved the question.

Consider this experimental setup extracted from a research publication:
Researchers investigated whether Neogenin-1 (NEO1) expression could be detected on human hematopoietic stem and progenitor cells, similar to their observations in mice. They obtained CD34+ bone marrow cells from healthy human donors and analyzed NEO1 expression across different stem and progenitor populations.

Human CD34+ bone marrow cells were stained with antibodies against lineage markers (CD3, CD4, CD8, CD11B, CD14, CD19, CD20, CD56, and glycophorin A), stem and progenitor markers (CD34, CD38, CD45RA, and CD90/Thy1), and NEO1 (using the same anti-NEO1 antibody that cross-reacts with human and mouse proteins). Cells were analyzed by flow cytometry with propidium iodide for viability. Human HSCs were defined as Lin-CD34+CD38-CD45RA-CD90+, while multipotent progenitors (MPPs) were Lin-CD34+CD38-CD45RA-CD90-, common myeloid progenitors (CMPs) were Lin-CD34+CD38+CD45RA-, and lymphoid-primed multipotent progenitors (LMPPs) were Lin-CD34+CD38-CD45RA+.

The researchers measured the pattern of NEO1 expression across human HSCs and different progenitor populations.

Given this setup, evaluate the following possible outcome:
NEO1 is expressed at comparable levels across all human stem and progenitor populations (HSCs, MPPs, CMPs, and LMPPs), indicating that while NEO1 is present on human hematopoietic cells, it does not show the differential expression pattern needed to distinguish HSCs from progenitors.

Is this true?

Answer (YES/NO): NO